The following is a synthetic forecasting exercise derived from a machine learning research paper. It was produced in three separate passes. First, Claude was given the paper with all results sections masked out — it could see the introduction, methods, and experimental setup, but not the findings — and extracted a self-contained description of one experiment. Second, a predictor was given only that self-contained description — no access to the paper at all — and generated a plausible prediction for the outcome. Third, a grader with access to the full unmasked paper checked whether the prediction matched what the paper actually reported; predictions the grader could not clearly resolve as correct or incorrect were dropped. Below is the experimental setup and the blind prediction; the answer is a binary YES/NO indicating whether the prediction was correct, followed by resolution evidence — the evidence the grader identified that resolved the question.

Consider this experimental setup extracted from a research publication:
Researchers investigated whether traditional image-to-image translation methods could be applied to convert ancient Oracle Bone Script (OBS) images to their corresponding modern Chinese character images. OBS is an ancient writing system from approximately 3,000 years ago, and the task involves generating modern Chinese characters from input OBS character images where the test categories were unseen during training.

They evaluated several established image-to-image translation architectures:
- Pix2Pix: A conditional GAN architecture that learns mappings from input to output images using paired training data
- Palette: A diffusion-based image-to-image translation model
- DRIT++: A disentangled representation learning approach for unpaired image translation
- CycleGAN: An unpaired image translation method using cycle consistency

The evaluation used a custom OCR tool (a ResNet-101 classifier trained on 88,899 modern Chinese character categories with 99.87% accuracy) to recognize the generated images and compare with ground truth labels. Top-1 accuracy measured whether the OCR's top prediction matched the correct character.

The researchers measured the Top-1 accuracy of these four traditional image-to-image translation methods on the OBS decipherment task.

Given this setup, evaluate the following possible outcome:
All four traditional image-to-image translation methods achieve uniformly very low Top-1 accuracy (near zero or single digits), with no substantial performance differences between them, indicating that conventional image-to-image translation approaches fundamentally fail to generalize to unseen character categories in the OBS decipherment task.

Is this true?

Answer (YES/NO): YES